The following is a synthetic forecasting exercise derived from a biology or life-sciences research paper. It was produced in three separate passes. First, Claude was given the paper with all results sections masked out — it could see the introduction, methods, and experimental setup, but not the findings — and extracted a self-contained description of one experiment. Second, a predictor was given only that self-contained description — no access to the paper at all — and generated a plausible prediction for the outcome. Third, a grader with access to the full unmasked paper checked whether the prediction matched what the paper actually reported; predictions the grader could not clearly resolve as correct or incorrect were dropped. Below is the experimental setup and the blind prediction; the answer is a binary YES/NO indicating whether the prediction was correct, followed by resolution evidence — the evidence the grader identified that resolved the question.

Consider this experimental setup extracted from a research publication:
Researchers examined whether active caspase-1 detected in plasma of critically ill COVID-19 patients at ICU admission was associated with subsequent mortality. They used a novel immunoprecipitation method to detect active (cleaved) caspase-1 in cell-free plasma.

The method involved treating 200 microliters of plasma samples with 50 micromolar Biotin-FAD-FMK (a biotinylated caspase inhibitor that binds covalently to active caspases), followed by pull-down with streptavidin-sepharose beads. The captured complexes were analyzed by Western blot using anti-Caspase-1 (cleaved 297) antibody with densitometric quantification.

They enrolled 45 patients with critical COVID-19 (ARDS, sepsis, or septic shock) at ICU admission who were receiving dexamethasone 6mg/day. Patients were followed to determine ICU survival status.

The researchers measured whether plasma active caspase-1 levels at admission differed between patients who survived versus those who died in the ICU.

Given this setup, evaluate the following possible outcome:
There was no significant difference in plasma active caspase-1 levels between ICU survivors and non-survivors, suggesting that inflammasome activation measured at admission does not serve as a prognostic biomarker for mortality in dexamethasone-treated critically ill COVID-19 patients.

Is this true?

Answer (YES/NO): YES